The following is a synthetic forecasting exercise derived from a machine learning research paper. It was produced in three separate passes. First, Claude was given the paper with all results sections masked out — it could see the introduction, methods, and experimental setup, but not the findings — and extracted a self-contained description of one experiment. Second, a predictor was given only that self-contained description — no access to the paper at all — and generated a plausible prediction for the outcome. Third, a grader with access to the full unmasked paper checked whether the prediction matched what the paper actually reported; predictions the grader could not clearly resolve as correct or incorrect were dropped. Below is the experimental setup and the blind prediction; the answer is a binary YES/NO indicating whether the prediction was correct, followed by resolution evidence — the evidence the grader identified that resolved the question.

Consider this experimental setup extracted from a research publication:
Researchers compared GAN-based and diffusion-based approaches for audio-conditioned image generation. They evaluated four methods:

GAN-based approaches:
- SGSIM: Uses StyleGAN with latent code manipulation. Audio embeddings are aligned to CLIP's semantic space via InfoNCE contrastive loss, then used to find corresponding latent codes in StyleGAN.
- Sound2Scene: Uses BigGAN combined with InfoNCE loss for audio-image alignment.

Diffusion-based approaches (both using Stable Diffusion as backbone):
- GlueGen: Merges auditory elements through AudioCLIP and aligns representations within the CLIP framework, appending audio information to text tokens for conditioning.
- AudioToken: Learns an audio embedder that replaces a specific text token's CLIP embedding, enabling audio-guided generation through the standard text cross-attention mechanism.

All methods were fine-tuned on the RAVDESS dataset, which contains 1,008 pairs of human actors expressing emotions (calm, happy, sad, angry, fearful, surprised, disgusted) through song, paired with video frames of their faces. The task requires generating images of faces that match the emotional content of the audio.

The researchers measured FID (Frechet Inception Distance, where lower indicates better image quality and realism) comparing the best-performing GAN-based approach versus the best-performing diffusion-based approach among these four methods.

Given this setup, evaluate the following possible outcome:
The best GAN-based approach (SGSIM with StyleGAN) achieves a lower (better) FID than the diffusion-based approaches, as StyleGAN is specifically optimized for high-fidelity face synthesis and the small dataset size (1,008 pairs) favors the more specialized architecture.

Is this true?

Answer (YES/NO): NO